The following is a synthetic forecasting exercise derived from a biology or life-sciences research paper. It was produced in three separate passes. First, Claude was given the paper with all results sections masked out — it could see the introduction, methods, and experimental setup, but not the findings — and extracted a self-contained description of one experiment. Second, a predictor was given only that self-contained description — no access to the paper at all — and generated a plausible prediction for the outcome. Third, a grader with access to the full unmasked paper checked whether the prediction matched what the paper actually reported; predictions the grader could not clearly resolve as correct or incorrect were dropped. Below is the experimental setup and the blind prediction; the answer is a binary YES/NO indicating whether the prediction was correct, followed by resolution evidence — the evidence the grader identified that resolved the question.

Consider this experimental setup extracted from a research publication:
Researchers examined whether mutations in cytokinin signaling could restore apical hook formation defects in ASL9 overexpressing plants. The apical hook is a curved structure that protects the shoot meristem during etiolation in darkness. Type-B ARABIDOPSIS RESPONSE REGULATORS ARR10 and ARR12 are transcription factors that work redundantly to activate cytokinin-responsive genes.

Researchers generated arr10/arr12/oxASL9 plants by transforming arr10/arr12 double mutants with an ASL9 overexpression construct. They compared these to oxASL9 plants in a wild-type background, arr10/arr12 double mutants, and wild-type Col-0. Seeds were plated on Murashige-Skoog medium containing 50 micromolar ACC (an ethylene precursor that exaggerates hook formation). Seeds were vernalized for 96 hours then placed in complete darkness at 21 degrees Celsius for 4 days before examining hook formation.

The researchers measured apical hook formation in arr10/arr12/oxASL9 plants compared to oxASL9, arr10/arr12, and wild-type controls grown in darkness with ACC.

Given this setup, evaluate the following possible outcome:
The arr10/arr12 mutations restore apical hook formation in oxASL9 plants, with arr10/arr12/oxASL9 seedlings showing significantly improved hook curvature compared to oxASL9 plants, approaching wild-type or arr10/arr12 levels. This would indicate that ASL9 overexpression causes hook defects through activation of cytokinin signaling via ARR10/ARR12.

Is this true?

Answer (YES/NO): YES